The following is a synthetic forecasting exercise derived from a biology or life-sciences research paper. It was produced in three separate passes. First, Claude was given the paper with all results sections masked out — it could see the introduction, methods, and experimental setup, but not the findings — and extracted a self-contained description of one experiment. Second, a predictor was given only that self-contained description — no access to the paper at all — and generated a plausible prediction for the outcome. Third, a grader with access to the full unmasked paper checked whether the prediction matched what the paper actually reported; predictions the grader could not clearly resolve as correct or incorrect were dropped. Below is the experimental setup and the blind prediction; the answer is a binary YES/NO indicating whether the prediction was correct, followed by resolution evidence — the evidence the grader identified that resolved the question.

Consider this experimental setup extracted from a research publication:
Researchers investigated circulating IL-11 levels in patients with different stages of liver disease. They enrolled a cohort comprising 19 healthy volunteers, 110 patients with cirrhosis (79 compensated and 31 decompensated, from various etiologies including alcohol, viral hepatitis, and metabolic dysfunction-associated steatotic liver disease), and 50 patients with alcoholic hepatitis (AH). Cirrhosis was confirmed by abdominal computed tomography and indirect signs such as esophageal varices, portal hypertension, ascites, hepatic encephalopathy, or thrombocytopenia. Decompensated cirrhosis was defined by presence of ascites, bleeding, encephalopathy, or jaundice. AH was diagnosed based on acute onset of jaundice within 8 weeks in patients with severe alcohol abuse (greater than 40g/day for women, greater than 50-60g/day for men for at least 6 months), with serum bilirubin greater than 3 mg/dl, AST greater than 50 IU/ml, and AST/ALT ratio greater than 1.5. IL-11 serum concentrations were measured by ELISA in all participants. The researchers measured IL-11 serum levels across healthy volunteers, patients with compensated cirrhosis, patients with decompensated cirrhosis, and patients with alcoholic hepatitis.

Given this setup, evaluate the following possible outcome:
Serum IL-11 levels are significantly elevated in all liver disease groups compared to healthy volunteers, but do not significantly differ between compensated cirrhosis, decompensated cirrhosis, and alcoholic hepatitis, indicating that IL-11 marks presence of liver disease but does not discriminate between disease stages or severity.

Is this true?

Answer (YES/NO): NO